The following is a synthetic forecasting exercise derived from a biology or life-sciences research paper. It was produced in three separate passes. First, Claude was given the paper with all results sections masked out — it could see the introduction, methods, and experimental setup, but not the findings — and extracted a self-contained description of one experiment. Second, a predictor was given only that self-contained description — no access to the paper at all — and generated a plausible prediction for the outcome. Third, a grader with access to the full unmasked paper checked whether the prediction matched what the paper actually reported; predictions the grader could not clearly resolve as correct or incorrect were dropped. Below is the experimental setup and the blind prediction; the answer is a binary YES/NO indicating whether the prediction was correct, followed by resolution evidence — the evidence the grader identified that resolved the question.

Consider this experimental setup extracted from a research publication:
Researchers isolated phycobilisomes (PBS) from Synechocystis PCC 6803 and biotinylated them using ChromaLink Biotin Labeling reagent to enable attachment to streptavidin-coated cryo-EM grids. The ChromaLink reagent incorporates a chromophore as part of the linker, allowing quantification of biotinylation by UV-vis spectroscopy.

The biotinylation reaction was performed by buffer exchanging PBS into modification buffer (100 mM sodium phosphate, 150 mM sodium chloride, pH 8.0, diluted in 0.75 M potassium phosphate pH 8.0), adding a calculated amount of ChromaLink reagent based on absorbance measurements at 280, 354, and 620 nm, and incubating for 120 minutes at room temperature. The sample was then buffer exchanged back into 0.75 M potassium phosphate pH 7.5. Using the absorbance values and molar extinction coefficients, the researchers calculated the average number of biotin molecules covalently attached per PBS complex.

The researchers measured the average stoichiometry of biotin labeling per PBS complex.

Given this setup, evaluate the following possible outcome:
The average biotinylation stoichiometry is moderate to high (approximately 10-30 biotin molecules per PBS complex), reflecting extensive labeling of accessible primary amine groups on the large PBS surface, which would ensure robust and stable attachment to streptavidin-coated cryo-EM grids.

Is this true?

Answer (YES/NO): NO